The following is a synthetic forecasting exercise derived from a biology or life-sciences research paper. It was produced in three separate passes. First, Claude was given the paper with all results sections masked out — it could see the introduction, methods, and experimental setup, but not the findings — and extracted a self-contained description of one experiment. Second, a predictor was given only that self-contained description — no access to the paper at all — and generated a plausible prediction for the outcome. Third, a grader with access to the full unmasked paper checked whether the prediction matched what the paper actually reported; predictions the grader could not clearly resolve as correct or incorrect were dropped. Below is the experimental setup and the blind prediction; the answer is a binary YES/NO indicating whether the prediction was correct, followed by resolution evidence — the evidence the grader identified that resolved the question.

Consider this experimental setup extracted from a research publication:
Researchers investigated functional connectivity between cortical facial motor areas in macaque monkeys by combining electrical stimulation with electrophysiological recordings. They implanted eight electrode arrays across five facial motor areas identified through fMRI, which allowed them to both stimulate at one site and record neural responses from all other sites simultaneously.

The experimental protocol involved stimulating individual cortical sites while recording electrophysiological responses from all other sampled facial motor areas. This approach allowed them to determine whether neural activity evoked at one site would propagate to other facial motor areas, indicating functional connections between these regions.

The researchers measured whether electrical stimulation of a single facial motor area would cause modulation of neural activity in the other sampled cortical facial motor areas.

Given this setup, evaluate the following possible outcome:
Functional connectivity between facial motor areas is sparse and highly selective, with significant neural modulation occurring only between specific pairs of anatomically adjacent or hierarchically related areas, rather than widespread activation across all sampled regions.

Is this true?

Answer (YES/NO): NO